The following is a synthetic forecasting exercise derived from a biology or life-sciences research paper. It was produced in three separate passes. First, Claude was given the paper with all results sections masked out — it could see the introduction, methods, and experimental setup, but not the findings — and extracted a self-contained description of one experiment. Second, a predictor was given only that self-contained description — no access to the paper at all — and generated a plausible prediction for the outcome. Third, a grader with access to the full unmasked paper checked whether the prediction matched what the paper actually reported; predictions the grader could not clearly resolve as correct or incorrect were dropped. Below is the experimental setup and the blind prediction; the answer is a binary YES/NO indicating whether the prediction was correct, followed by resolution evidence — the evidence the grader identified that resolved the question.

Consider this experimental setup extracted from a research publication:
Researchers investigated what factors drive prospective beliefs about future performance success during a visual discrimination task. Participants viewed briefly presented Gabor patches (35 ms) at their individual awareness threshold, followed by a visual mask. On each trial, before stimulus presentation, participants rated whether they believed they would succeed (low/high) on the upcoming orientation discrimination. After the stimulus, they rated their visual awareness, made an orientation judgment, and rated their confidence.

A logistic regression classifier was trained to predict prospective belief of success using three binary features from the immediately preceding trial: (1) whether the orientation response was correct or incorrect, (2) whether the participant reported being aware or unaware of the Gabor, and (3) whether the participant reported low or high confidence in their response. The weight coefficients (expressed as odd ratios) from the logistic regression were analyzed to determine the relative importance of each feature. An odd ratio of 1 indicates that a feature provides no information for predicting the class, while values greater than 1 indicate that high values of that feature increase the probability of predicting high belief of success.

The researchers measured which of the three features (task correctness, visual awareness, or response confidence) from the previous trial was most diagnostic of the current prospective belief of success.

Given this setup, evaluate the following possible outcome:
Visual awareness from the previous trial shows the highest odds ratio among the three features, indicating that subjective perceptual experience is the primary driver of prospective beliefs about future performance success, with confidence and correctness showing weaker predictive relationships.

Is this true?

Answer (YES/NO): NO